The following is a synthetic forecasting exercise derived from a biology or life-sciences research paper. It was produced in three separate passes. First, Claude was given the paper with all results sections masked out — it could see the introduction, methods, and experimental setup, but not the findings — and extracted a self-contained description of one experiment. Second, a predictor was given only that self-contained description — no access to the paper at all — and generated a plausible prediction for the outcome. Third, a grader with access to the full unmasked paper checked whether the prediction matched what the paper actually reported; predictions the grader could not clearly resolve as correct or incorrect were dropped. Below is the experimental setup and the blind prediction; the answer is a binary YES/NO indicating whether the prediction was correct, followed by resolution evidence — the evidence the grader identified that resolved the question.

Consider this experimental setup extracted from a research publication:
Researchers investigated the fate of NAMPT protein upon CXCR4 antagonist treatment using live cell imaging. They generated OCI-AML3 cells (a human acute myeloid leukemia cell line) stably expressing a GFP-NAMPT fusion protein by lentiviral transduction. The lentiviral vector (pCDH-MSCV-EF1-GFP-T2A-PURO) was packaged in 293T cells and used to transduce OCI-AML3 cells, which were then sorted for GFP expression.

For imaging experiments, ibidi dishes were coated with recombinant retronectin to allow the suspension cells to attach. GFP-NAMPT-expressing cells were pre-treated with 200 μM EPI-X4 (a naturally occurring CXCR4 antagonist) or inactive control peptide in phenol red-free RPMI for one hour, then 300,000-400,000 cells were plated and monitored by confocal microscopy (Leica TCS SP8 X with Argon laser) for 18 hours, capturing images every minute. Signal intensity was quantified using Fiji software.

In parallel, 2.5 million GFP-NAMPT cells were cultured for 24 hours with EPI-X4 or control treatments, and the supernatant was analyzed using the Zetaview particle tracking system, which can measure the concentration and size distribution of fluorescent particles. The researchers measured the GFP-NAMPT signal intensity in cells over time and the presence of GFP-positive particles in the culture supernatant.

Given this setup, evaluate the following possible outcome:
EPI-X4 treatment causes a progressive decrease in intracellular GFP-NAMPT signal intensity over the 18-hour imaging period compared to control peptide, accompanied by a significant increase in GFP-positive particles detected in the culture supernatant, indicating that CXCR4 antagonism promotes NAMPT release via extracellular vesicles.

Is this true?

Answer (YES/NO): YES